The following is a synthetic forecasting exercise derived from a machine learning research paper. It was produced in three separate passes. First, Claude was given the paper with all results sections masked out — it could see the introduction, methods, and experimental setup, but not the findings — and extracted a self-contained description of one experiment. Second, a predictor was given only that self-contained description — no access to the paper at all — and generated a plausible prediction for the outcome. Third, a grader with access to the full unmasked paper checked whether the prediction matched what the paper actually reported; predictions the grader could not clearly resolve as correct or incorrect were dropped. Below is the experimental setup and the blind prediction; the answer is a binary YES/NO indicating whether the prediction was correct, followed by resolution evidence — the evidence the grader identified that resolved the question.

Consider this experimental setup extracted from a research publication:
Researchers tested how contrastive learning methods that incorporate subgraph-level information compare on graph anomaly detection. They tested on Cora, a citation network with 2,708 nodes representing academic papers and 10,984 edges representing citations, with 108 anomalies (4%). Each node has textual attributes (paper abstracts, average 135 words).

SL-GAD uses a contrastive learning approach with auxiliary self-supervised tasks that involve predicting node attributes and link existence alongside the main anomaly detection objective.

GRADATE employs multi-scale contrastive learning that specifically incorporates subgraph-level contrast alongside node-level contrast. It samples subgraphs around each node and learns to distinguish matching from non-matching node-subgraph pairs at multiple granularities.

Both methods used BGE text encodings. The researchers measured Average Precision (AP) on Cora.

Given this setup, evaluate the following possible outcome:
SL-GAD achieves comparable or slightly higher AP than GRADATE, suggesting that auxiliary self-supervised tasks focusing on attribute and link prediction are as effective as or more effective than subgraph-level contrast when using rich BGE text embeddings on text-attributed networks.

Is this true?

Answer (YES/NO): NO